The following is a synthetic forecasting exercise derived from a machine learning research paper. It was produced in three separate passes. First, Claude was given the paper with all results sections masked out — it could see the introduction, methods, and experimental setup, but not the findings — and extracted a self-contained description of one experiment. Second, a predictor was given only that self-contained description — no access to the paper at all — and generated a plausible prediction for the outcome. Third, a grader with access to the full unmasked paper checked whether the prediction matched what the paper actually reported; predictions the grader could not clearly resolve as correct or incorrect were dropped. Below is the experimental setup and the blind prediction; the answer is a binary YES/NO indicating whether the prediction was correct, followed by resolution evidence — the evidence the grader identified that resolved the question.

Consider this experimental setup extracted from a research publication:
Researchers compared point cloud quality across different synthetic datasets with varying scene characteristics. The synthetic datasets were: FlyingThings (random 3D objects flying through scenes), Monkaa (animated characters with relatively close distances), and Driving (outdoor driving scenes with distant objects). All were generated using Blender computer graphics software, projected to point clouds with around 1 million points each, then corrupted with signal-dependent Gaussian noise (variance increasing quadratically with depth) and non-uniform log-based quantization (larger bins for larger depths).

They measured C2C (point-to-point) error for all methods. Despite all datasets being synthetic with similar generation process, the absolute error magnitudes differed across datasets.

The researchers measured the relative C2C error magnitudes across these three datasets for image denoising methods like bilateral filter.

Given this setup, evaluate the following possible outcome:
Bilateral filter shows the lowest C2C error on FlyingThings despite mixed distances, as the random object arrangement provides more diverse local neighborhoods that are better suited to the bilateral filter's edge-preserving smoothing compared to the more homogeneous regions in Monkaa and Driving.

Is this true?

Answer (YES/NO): NO